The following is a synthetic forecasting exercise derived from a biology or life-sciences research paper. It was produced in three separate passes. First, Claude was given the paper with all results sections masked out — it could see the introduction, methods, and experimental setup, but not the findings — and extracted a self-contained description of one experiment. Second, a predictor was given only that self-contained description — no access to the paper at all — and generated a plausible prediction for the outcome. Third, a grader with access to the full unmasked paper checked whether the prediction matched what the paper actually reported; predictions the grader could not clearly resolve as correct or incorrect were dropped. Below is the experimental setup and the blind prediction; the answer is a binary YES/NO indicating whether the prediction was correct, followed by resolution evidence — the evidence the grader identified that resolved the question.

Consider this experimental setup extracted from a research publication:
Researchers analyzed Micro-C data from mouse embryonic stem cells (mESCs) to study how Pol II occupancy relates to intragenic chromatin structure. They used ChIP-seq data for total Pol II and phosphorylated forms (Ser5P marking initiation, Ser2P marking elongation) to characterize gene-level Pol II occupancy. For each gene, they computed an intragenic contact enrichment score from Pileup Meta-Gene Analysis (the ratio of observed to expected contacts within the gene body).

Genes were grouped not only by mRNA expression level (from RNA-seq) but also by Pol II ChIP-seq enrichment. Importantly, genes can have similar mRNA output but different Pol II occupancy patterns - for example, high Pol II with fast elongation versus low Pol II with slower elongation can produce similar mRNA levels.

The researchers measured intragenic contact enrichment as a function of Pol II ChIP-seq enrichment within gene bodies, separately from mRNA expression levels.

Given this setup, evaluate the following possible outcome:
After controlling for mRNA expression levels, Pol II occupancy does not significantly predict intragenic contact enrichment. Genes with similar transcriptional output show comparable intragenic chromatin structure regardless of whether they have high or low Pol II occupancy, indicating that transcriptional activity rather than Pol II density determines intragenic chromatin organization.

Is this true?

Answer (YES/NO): NO